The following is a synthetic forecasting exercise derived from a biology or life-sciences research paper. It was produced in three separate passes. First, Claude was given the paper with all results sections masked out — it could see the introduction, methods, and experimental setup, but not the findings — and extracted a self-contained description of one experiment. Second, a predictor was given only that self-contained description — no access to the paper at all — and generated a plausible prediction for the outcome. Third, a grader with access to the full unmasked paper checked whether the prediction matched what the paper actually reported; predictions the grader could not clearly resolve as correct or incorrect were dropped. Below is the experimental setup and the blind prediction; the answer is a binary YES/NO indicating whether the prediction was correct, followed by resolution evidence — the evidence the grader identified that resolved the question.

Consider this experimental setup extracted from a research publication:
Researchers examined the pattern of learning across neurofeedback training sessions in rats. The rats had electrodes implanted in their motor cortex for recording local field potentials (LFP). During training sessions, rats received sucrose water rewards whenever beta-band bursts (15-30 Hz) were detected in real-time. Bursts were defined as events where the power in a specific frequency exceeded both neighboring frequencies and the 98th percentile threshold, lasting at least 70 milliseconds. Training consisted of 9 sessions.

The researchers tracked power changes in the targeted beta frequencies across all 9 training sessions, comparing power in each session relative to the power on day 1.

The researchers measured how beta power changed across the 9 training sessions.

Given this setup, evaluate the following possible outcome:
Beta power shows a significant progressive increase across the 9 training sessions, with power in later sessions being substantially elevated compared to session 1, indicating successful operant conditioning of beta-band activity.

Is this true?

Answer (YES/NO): YES